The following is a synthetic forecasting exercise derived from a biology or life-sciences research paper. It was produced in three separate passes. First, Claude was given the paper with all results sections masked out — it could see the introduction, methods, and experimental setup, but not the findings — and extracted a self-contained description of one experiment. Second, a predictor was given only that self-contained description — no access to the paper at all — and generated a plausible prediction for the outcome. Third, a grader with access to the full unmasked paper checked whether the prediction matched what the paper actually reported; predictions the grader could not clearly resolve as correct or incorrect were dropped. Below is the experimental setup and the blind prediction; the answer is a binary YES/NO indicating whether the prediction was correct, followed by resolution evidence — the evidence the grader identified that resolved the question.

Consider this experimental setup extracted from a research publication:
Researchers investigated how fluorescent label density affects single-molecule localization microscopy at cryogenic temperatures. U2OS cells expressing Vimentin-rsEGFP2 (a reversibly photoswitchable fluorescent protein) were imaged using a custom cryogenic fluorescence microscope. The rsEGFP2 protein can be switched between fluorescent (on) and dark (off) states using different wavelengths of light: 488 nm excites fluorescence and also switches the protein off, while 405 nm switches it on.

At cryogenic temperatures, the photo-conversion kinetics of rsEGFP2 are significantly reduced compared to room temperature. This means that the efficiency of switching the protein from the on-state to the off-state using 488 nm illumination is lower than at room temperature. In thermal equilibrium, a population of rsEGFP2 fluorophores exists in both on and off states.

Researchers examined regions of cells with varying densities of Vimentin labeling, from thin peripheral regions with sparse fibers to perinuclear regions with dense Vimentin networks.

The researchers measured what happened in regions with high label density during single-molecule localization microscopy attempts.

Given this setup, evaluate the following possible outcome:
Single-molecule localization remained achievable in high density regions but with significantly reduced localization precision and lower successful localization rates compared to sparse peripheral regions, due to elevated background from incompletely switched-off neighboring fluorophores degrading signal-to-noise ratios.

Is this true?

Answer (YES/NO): NO